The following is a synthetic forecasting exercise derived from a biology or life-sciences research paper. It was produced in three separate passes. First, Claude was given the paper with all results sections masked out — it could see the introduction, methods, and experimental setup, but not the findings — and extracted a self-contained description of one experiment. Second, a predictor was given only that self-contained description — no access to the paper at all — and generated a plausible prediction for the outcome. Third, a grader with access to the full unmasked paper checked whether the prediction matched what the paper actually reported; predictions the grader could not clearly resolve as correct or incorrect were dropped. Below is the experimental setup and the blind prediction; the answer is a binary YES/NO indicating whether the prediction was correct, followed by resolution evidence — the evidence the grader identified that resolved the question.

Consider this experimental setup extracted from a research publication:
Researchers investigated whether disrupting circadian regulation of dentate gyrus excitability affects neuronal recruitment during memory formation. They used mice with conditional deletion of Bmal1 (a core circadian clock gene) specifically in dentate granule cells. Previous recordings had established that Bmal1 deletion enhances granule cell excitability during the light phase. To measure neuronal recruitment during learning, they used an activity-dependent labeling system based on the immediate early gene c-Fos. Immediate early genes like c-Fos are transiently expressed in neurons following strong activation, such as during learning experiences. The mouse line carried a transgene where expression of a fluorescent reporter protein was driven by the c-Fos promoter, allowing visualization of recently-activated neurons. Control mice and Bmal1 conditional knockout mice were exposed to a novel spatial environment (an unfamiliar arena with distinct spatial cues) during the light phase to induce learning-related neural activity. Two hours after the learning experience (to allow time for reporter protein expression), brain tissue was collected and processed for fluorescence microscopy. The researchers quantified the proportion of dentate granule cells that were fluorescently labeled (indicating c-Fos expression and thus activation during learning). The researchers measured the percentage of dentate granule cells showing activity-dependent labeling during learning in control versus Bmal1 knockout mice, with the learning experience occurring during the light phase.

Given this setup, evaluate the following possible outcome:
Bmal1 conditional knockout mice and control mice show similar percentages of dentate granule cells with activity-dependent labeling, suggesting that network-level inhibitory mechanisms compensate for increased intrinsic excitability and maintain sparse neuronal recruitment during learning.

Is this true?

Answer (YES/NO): NO